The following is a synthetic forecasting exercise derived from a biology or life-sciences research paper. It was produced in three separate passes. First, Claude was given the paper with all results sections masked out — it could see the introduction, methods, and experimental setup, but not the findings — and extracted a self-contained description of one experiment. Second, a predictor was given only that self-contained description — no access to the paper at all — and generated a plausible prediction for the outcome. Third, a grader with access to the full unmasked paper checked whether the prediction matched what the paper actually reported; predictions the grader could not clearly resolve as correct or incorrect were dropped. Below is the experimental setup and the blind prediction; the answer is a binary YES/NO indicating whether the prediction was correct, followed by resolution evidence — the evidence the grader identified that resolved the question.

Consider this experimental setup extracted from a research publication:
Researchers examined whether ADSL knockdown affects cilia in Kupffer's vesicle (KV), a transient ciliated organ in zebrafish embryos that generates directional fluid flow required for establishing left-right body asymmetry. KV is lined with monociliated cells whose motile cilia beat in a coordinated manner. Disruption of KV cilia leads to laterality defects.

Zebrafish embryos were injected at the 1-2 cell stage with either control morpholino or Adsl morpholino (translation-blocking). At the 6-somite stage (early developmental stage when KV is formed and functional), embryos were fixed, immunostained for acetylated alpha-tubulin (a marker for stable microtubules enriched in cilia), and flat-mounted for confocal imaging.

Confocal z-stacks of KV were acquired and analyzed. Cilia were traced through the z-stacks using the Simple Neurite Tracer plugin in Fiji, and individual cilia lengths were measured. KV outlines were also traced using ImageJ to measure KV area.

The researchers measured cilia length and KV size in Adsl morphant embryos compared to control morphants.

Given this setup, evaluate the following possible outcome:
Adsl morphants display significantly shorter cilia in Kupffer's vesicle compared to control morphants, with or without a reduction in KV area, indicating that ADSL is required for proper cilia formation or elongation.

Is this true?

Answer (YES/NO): YES